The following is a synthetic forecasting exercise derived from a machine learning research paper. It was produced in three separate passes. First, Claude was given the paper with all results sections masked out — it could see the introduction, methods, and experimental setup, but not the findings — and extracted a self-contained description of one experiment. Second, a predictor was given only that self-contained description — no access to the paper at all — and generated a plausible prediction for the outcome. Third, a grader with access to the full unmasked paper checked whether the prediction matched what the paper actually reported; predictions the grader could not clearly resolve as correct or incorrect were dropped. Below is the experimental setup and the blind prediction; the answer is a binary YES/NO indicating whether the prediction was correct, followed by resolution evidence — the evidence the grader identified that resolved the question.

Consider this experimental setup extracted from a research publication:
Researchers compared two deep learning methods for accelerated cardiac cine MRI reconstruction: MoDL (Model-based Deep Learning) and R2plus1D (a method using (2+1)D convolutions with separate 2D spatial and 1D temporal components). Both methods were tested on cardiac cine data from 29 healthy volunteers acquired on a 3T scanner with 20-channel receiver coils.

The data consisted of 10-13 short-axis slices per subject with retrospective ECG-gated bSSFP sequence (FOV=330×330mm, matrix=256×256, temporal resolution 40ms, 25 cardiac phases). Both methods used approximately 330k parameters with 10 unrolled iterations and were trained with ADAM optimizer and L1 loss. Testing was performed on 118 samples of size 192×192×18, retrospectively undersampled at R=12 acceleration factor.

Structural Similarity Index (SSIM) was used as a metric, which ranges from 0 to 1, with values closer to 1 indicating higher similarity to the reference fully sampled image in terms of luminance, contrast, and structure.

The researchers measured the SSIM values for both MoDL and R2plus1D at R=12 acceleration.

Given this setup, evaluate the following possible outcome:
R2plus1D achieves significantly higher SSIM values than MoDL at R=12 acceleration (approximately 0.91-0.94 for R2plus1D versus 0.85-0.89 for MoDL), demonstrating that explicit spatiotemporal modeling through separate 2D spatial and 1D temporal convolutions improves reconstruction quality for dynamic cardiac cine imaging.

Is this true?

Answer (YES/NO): NO